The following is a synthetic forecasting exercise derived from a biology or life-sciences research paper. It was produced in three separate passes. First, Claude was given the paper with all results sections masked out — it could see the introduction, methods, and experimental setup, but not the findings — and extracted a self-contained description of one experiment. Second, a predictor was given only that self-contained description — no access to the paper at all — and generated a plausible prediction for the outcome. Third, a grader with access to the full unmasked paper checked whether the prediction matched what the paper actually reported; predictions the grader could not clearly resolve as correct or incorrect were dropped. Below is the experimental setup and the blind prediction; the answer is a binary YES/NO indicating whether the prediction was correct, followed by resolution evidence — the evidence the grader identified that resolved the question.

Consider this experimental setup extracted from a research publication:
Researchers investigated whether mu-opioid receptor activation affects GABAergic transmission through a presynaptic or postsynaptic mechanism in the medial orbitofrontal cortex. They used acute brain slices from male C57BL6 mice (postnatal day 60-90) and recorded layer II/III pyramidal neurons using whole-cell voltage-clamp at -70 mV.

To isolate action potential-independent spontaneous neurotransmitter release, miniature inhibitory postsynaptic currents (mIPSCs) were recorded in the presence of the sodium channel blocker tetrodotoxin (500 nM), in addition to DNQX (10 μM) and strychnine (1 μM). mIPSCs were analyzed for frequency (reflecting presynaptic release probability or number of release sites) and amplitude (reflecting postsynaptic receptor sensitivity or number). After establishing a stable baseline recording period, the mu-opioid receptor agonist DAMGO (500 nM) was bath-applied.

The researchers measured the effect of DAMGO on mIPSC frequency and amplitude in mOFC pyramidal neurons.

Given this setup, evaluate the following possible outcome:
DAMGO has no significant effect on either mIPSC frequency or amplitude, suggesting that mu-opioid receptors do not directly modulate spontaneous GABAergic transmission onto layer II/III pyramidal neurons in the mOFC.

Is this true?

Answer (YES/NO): NO